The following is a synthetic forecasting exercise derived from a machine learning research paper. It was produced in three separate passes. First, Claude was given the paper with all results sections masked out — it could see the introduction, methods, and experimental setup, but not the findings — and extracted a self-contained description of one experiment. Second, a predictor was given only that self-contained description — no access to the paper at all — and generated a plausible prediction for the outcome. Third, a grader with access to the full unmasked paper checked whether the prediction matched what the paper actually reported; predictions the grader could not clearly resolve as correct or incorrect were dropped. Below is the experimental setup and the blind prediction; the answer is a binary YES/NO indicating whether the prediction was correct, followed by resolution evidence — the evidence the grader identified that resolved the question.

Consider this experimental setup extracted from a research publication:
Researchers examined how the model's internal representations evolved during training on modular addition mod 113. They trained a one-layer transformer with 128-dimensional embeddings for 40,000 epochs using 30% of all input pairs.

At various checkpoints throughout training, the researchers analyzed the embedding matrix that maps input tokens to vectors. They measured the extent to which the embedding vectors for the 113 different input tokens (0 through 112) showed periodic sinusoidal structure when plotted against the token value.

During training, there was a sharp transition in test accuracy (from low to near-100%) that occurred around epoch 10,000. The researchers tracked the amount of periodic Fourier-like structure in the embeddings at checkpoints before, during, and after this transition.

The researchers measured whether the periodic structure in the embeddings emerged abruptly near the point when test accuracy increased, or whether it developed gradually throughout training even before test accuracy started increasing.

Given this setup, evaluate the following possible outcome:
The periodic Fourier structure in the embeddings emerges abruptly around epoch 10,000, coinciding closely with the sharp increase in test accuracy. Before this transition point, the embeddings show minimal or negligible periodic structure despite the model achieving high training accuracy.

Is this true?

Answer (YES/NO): NO